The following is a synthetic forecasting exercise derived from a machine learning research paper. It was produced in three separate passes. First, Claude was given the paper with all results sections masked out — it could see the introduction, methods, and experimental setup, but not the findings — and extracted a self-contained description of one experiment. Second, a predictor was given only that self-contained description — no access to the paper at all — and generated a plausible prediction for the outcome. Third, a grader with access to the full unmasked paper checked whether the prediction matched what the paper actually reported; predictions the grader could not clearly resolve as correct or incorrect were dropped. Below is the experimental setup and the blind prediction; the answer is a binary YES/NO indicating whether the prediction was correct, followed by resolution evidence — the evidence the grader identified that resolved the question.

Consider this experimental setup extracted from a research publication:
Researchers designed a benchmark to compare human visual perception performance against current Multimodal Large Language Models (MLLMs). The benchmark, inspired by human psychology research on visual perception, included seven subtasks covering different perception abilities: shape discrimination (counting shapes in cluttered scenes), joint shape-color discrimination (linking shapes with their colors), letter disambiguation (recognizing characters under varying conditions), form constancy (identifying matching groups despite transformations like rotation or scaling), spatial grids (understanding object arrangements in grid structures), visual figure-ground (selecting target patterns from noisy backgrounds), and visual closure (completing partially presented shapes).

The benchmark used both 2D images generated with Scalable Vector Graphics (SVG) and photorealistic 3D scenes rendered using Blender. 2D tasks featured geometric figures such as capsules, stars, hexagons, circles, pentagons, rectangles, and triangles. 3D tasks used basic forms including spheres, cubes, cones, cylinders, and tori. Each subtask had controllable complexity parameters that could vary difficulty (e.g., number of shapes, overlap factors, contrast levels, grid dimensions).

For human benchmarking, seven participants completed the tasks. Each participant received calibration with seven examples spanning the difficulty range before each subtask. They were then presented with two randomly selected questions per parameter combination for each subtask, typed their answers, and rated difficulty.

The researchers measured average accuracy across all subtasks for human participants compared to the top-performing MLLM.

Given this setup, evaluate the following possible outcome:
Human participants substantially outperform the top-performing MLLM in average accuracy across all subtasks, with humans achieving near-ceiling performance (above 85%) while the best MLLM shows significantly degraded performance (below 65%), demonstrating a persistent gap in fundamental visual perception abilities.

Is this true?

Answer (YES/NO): YES